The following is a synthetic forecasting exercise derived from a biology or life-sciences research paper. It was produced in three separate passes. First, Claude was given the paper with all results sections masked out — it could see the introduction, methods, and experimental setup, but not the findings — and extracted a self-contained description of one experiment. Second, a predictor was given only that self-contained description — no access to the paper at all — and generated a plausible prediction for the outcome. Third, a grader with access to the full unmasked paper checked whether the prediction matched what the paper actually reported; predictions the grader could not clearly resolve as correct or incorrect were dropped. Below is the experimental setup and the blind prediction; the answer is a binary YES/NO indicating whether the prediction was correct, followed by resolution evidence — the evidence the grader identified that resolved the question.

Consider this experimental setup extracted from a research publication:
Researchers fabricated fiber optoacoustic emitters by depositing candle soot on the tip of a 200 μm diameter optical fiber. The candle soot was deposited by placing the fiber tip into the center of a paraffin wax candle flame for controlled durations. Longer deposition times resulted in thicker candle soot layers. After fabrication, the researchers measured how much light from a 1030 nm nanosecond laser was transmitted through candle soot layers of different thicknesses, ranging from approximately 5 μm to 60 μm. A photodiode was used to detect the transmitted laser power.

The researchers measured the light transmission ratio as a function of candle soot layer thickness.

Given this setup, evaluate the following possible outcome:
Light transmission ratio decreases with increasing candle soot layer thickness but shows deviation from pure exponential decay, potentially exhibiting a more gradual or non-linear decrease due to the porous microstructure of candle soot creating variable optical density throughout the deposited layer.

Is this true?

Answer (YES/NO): NO